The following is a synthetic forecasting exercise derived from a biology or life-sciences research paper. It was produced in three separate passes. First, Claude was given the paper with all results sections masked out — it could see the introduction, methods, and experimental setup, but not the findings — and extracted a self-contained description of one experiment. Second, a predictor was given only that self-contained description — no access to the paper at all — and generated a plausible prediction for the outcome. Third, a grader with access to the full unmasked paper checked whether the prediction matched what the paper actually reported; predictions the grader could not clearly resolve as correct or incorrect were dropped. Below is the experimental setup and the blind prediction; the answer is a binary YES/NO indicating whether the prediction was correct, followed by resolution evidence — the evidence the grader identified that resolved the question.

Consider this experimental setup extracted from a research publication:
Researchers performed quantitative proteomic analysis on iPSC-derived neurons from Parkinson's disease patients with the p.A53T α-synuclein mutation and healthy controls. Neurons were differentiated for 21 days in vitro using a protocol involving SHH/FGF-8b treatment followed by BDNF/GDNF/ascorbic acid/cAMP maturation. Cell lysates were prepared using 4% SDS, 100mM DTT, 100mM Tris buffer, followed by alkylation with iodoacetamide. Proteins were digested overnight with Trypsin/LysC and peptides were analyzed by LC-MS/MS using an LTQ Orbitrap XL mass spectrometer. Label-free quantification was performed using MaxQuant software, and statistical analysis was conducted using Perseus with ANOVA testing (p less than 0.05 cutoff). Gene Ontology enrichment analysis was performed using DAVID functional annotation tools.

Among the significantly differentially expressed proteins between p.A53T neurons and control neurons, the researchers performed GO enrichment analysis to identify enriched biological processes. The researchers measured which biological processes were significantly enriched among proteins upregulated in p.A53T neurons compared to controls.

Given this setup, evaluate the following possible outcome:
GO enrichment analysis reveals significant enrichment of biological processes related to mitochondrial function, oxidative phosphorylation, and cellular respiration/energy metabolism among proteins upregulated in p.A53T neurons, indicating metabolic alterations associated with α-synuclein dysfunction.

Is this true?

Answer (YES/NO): NO